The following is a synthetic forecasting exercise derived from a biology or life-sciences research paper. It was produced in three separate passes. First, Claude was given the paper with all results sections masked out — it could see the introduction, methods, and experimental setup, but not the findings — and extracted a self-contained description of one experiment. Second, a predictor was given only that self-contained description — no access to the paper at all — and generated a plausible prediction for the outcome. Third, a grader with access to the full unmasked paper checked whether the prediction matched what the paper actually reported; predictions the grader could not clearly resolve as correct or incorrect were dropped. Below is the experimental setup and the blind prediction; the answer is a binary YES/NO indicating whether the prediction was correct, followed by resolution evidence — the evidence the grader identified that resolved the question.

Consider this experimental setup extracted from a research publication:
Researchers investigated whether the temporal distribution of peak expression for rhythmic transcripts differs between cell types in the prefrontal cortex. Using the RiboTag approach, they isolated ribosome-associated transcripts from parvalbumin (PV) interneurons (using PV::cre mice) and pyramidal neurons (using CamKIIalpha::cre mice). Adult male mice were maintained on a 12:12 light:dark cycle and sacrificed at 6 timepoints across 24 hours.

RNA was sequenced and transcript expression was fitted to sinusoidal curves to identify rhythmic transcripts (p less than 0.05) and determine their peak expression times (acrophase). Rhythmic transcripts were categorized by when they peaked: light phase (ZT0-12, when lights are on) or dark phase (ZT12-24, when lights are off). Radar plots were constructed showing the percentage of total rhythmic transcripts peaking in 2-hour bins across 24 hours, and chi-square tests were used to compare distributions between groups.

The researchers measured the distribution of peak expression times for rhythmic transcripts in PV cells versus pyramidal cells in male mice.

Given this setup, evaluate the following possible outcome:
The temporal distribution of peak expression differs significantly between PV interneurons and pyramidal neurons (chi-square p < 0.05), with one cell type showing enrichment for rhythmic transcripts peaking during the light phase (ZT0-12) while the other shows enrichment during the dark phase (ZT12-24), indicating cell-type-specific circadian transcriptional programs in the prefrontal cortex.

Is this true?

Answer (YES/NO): NO